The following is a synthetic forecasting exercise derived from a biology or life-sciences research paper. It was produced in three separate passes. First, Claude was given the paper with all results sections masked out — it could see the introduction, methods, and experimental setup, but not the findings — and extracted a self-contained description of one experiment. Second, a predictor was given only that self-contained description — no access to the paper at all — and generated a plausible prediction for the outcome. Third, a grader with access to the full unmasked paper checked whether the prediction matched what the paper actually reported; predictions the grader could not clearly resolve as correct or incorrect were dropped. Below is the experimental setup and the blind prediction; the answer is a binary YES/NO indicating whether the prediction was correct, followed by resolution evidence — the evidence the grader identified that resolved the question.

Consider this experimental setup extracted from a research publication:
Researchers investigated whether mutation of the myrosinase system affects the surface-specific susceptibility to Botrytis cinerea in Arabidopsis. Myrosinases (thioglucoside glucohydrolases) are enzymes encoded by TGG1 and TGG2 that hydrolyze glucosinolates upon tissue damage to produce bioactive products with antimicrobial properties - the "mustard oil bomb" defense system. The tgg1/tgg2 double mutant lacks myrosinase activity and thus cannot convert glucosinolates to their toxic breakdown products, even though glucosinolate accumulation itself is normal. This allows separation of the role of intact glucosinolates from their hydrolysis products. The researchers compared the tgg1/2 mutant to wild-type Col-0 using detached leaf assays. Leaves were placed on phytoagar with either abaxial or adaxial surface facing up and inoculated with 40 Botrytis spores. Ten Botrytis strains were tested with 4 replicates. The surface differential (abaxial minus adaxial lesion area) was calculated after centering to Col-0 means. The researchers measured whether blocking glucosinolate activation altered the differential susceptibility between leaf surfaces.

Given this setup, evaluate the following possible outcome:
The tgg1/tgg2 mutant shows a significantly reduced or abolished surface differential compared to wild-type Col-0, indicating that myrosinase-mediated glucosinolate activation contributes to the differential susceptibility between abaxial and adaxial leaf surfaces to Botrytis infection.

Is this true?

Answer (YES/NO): NO